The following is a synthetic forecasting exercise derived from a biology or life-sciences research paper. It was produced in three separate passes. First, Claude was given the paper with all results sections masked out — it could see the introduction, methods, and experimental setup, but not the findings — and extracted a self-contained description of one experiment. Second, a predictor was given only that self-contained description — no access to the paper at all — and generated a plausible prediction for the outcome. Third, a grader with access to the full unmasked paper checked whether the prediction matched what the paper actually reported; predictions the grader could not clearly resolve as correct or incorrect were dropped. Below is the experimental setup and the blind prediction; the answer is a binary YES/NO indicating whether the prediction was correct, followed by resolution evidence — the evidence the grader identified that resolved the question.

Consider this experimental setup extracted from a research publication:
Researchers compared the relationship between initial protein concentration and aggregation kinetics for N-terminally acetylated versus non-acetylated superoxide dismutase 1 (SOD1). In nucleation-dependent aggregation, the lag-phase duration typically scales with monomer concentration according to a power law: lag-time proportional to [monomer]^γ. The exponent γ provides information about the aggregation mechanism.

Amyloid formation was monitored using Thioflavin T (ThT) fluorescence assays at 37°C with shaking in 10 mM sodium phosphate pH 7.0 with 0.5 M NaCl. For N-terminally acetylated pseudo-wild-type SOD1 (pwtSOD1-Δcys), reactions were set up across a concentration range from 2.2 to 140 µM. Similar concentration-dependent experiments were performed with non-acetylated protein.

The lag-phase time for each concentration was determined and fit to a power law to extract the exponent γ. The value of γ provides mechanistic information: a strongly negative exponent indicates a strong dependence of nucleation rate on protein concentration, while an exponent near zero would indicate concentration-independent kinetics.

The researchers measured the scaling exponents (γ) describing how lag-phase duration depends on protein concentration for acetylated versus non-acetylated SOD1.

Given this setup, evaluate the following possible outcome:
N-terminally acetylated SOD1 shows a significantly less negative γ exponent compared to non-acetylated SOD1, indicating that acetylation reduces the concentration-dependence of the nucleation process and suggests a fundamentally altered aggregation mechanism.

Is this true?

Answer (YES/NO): NO